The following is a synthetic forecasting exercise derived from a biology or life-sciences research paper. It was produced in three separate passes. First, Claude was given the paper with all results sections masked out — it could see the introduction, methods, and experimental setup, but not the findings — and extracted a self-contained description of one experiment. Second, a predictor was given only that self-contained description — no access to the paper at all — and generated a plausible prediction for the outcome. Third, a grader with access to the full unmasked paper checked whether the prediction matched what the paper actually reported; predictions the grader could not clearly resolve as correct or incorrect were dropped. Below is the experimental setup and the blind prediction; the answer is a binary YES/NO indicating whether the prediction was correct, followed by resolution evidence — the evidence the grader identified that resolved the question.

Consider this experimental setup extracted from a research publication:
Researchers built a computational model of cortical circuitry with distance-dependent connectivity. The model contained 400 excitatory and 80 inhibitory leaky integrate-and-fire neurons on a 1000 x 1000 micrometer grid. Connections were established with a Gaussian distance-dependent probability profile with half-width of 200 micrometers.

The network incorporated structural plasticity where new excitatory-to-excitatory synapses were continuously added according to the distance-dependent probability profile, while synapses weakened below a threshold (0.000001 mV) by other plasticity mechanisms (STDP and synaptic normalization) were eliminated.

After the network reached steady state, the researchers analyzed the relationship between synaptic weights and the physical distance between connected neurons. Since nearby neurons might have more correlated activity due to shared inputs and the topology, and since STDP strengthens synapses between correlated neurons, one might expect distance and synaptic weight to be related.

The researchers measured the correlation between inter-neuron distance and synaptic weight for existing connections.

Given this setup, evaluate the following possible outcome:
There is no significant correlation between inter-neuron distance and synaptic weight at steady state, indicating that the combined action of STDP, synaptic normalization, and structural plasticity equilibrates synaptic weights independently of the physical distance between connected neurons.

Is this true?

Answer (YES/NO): YES